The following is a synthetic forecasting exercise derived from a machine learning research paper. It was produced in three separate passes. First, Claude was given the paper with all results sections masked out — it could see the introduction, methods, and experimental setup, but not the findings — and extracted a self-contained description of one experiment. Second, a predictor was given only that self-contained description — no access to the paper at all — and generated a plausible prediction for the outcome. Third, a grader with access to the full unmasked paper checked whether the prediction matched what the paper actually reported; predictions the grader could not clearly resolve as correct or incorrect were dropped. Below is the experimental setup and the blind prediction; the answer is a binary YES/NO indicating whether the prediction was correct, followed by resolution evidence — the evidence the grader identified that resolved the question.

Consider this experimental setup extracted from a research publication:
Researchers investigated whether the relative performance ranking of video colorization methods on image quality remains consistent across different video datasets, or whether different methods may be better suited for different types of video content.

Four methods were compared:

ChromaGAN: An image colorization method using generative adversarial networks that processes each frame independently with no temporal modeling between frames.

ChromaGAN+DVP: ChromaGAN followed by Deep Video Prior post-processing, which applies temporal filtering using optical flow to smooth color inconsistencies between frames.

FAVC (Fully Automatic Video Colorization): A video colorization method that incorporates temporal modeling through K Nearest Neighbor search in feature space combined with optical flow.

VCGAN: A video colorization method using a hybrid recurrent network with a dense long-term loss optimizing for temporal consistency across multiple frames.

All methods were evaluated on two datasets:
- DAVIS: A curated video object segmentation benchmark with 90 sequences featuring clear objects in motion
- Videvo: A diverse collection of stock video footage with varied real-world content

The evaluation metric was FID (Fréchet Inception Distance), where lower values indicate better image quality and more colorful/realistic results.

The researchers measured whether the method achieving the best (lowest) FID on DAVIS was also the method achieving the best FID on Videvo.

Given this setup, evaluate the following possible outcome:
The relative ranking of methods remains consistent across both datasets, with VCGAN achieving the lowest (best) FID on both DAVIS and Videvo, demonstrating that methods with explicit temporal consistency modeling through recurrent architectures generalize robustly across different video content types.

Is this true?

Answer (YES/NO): NO